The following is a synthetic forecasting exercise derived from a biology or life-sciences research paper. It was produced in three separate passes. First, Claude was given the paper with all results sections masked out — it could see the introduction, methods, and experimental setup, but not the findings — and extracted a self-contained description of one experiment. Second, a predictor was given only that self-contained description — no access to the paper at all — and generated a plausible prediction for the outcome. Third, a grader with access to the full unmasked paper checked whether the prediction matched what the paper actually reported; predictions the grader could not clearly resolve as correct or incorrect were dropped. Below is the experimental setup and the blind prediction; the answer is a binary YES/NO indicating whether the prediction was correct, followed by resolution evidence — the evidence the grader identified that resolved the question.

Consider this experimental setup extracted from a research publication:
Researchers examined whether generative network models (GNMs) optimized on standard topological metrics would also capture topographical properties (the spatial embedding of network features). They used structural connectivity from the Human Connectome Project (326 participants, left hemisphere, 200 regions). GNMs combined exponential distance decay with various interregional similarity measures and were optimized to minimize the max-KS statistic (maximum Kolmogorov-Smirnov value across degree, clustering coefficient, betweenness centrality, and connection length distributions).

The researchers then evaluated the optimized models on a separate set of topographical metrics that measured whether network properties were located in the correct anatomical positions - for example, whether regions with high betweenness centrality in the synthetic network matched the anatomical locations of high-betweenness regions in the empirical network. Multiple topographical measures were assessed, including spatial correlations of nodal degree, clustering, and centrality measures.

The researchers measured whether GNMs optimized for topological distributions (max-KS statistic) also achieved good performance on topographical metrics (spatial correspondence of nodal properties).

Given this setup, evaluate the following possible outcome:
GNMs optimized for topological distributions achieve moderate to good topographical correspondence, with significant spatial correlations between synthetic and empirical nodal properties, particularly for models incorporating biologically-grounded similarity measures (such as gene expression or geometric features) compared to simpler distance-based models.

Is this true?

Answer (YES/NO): NO